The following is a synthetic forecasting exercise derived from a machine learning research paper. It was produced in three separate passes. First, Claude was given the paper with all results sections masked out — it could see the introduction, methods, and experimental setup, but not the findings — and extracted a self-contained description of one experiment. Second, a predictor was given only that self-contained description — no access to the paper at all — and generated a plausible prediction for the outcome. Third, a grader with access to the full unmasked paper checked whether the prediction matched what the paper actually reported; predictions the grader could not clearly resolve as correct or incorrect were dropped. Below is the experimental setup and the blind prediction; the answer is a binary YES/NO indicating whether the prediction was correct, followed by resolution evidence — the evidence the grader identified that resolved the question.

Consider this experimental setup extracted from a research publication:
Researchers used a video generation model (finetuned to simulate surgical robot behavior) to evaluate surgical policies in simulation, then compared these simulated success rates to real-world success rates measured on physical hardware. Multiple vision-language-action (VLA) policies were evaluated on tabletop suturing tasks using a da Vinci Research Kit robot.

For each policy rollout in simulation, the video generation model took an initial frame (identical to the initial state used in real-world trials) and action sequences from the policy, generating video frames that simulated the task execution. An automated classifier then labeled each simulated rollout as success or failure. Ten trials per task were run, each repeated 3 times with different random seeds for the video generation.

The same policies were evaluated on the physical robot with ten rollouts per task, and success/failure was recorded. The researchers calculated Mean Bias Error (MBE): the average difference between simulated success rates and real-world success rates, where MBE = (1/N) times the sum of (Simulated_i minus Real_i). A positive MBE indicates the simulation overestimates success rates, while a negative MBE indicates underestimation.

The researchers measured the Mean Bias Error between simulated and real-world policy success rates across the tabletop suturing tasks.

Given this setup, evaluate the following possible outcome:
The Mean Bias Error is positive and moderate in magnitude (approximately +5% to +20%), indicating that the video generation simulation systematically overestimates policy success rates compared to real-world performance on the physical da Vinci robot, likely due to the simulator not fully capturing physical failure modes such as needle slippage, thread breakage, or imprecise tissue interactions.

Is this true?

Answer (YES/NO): YES